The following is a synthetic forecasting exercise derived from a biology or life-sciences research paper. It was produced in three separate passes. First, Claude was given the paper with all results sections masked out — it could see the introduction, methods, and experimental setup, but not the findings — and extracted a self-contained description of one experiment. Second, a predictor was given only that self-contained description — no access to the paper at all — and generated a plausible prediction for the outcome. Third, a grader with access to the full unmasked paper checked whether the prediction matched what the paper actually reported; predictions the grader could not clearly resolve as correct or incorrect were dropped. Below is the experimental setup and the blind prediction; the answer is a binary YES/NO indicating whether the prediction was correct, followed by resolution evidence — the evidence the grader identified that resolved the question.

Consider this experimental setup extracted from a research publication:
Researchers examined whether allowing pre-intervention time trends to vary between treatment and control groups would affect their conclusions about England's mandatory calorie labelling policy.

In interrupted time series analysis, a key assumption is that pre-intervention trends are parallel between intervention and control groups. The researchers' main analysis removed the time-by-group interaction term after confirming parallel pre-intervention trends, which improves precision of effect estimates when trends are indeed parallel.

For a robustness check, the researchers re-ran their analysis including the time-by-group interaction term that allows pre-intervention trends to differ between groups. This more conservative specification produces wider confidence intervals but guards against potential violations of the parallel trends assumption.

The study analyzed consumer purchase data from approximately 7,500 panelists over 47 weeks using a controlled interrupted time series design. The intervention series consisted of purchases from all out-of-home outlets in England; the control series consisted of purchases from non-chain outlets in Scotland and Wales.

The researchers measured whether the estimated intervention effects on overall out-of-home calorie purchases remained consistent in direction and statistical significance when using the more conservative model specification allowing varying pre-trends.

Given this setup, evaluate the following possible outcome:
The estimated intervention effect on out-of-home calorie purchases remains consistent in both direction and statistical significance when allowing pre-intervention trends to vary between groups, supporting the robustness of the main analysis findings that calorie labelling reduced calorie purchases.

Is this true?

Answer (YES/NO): NO